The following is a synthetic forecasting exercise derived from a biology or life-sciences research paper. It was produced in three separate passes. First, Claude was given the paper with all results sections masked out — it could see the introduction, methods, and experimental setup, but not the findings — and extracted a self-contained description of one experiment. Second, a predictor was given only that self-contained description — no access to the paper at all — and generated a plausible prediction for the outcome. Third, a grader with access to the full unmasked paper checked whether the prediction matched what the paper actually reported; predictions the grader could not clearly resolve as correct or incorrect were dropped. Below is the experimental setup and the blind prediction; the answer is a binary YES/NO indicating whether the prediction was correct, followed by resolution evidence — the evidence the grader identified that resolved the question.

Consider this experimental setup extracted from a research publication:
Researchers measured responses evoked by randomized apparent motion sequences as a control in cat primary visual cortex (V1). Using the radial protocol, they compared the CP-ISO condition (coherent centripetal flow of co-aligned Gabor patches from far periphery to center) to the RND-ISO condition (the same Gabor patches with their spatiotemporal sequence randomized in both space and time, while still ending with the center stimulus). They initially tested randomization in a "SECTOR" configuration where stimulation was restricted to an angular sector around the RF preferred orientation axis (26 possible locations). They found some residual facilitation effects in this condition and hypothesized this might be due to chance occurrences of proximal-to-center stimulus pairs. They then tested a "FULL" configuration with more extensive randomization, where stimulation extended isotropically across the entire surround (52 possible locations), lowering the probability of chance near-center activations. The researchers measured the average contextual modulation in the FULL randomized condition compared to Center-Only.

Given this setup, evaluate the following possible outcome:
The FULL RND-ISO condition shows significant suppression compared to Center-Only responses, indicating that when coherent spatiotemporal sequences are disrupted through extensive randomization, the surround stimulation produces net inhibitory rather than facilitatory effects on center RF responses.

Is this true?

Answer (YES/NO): NO